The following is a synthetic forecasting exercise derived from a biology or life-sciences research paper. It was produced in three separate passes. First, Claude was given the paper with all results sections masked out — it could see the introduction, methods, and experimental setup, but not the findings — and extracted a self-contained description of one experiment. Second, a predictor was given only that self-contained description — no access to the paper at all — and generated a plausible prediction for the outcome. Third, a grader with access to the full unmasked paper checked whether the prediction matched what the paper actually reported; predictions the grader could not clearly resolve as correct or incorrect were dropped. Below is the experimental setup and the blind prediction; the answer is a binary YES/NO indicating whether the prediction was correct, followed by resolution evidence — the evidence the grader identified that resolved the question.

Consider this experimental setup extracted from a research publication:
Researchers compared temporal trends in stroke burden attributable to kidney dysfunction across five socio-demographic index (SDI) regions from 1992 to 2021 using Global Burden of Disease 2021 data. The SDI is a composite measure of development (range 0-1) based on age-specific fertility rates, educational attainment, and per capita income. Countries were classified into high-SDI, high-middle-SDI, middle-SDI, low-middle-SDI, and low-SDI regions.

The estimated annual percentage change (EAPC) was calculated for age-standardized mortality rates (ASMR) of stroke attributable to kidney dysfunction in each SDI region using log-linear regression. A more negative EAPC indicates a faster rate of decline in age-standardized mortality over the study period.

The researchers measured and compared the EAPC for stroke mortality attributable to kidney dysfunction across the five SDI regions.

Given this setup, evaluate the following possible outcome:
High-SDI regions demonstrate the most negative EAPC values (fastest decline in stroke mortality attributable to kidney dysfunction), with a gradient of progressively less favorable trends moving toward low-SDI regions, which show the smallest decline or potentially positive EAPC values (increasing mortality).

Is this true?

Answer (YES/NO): NO